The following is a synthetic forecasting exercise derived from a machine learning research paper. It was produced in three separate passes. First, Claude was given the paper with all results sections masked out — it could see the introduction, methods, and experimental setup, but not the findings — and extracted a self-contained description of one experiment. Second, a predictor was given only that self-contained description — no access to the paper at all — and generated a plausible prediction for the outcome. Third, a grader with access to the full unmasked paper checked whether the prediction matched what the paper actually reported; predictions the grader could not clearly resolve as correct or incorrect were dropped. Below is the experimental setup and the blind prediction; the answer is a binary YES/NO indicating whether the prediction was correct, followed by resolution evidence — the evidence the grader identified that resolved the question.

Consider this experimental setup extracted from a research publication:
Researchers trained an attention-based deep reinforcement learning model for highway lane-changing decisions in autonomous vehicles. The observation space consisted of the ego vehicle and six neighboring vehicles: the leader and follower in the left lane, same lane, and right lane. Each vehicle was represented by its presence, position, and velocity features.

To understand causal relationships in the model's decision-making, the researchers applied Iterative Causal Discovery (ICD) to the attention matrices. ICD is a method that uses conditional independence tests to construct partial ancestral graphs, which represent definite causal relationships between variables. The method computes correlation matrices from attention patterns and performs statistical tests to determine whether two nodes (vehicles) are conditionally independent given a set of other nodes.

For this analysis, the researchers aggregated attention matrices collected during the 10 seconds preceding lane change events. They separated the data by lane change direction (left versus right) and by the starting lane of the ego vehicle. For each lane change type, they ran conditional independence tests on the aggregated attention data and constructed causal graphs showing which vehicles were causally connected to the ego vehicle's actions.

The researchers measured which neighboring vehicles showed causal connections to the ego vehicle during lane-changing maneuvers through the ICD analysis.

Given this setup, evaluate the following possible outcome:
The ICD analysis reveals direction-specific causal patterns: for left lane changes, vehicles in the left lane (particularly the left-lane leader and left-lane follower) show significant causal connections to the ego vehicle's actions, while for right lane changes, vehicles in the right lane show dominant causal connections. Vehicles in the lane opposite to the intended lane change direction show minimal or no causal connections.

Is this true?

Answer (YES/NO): YES